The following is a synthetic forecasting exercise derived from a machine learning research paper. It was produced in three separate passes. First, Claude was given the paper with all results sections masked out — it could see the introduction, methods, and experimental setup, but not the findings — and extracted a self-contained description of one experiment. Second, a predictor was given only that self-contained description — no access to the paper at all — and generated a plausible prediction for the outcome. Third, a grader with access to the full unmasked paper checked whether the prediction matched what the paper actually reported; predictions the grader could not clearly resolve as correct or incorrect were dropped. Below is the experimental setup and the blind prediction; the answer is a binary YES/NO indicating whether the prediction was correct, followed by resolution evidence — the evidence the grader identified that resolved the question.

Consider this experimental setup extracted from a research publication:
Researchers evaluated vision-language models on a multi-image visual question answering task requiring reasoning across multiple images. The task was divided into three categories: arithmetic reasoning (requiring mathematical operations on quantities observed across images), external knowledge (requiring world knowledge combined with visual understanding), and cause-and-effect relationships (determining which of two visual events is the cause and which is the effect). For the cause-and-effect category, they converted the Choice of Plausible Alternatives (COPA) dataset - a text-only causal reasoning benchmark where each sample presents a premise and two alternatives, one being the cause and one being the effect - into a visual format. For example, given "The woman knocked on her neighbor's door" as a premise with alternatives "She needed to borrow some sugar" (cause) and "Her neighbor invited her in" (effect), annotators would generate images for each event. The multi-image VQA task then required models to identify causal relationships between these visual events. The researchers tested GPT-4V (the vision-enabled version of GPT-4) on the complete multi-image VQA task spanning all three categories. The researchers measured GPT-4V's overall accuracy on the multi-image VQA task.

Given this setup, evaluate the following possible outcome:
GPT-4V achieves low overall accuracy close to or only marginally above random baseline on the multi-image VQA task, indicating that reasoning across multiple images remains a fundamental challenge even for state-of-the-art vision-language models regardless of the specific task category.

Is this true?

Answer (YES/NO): NO